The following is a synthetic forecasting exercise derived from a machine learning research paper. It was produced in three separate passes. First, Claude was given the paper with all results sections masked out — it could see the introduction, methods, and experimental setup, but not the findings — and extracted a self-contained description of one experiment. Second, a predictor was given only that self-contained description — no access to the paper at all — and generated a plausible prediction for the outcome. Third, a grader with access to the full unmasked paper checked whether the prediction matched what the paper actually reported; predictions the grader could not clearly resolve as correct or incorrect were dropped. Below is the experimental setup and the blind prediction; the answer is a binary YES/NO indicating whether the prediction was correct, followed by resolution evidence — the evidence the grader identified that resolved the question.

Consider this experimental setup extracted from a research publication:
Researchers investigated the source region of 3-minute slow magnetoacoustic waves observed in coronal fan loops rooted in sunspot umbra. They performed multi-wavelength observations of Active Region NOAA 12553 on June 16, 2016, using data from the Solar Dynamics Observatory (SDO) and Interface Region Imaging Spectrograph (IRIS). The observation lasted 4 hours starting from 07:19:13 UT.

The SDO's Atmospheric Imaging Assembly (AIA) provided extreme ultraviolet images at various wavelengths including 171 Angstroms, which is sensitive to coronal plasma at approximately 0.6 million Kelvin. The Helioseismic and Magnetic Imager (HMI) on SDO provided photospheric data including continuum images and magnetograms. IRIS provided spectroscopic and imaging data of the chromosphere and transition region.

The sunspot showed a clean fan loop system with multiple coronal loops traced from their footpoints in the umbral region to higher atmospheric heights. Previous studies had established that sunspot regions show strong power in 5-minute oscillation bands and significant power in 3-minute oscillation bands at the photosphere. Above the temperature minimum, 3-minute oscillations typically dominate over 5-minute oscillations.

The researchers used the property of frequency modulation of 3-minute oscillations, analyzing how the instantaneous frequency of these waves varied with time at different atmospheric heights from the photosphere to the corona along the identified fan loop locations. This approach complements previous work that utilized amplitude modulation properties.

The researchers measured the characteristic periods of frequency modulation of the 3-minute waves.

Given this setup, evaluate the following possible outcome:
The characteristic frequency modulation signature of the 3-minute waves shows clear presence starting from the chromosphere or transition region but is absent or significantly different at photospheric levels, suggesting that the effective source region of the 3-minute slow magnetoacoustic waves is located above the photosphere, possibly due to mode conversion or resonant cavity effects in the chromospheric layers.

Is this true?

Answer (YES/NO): NO